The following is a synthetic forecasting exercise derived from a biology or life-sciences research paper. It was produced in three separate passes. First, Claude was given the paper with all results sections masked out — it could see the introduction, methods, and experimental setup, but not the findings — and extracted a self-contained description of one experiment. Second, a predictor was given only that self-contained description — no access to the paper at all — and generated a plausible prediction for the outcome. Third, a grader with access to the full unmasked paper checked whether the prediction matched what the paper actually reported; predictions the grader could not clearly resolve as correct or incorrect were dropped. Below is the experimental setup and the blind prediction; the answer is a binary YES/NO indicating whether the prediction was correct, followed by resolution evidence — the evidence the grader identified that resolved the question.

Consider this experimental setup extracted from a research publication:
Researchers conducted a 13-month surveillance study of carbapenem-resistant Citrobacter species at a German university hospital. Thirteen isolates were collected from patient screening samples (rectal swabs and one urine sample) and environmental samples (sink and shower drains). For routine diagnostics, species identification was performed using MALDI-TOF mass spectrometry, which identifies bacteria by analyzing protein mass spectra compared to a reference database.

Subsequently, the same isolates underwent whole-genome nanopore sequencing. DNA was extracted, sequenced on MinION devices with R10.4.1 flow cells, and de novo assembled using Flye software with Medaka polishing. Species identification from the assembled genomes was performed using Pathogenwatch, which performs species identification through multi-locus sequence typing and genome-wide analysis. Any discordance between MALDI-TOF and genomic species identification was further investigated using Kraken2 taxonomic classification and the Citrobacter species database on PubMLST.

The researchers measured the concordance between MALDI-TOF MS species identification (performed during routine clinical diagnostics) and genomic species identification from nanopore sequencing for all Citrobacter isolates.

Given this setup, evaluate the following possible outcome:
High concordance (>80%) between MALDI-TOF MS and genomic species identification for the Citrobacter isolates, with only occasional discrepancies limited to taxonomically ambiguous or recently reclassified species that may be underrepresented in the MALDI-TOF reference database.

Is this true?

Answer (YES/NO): NO